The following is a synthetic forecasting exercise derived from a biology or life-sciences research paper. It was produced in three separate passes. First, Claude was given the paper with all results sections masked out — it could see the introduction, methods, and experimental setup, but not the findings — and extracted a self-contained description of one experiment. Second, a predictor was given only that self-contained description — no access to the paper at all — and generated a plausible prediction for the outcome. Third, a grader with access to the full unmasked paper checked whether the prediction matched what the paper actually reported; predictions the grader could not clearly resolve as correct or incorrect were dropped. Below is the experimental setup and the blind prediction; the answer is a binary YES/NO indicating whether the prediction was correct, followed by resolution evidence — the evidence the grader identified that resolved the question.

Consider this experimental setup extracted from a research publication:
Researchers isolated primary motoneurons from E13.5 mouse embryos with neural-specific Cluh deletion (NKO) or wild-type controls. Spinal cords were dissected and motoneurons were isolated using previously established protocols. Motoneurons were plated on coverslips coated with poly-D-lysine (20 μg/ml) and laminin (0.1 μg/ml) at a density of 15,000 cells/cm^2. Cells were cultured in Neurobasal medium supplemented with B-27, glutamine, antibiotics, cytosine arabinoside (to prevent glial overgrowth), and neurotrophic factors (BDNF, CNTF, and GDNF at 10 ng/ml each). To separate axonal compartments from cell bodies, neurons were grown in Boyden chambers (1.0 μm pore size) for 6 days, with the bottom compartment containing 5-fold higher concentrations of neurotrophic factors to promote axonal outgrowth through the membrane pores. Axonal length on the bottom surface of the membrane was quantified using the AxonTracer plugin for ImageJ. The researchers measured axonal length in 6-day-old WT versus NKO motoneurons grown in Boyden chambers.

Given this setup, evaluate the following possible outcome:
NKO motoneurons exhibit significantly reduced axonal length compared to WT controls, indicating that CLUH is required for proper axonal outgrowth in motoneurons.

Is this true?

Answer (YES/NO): YES